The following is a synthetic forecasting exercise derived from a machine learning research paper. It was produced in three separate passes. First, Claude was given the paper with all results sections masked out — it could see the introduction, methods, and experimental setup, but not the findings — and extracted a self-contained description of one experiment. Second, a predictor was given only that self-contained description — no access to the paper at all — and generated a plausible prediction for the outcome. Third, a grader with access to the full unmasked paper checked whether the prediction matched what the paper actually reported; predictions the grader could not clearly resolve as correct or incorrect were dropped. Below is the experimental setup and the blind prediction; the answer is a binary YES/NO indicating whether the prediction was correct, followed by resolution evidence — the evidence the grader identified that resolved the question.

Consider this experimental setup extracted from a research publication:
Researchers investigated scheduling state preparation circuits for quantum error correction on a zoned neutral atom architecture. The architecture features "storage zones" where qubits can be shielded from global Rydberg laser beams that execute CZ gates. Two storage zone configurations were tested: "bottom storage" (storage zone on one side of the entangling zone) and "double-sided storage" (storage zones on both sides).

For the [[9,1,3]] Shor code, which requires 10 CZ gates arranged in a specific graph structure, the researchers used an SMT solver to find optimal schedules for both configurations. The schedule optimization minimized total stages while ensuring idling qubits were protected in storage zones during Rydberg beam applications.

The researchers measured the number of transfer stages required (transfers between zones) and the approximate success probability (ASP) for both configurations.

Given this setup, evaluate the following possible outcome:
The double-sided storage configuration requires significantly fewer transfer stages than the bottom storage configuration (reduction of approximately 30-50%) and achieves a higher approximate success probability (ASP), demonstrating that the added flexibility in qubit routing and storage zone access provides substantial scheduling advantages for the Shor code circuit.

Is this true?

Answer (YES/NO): NO